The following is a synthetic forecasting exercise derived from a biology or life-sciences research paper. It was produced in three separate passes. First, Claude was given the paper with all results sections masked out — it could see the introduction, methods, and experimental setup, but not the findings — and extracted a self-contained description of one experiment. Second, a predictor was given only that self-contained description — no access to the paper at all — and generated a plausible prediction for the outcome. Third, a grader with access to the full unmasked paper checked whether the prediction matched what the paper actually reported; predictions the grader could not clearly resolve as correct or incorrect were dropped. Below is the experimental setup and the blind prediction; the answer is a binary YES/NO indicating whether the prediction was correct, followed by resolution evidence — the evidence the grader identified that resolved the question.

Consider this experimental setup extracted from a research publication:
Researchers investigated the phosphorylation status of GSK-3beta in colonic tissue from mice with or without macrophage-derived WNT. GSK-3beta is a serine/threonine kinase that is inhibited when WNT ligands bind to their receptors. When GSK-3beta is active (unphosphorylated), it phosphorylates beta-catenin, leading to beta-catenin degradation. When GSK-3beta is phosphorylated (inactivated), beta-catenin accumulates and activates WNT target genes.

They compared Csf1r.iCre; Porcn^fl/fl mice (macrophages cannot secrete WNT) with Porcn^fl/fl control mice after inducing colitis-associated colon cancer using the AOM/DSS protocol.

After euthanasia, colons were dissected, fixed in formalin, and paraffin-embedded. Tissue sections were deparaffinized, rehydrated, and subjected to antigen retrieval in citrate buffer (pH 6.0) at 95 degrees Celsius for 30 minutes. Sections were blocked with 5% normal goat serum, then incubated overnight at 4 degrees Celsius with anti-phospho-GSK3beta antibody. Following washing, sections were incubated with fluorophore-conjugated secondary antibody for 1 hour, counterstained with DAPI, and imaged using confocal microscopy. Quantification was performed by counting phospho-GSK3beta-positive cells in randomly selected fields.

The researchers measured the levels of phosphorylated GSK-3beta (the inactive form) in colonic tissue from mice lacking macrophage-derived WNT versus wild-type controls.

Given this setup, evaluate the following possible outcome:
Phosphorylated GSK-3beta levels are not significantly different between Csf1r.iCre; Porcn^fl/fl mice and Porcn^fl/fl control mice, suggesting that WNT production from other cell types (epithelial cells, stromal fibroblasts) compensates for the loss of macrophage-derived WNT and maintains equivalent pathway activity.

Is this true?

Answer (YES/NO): NO